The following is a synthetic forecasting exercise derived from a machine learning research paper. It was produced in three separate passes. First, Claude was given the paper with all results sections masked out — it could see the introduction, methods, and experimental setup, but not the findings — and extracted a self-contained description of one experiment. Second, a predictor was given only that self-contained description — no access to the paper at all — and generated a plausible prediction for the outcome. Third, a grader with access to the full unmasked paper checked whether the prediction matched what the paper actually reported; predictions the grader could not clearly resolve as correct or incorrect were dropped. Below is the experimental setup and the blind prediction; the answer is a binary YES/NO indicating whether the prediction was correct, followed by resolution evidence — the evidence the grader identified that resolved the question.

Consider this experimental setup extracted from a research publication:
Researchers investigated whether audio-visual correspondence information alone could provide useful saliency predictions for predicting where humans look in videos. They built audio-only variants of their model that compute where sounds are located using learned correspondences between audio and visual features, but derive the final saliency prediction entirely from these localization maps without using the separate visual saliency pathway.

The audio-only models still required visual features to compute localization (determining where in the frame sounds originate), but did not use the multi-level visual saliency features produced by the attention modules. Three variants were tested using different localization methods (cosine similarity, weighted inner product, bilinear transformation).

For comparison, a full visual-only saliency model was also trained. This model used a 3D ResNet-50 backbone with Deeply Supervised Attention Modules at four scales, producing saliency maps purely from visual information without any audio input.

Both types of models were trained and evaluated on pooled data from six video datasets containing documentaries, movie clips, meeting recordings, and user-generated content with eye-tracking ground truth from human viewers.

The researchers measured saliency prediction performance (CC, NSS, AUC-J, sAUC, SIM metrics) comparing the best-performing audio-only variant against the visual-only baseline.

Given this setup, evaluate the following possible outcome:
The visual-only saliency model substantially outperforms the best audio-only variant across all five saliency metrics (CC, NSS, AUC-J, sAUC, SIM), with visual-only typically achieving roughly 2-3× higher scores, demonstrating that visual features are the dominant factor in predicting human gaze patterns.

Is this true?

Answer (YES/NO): NO